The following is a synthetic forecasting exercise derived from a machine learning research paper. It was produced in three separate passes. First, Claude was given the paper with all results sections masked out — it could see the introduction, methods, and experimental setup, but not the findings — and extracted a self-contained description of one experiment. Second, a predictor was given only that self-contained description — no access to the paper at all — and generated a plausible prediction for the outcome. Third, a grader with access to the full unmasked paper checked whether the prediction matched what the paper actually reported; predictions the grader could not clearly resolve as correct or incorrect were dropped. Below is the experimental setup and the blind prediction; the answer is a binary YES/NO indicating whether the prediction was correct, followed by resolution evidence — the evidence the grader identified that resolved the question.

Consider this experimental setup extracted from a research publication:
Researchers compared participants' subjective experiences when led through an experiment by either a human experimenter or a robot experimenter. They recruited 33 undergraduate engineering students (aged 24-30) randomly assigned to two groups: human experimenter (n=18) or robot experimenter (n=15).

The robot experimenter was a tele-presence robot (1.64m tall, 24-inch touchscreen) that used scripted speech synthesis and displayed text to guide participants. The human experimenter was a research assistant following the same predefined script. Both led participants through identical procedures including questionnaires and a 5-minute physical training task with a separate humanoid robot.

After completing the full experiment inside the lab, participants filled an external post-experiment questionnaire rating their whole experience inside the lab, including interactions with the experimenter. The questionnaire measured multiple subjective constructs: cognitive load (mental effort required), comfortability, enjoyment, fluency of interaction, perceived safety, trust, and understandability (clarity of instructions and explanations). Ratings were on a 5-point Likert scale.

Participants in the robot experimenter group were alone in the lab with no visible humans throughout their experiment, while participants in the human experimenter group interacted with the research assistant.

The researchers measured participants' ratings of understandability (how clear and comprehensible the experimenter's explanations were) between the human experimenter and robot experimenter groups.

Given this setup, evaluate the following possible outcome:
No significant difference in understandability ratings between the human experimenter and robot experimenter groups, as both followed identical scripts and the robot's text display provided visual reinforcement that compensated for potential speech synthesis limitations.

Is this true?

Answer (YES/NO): YES